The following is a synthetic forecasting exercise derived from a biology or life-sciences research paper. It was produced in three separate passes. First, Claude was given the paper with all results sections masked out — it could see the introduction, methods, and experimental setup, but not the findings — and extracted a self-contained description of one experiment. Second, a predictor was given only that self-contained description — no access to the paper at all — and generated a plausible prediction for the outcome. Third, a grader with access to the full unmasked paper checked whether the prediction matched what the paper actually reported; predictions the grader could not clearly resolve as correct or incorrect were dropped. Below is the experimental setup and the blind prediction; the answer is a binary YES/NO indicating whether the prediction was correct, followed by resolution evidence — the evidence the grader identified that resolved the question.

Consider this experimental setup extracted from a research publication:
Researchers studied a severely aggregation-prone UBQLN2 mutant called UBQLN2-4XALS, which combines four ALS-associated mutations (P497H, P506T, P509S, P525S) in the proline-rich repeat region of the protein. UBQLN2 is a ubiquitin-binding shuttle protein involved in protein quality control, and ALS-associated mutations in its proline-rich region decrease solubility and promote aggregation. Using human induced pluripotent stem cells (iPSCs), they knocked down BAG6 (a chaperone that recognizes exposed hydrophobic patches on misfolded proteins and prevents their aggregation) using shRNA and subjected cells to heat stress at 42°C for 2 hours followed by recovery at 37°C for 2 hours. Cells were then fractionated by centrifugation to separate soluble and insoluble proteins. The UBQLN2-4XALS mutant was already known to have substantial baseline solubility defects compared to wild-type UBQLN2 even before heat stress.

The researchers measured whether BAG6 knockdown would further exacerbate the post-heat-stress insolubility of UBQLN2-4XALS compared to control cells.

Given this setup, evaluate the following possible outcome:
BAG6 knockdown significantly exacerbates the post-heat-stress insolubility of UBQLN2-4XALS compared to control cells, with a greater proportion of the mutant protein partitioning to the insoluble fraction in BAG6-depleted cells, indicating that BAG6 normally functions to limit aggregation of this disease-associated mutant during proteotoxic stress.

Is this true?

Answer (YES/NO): NO